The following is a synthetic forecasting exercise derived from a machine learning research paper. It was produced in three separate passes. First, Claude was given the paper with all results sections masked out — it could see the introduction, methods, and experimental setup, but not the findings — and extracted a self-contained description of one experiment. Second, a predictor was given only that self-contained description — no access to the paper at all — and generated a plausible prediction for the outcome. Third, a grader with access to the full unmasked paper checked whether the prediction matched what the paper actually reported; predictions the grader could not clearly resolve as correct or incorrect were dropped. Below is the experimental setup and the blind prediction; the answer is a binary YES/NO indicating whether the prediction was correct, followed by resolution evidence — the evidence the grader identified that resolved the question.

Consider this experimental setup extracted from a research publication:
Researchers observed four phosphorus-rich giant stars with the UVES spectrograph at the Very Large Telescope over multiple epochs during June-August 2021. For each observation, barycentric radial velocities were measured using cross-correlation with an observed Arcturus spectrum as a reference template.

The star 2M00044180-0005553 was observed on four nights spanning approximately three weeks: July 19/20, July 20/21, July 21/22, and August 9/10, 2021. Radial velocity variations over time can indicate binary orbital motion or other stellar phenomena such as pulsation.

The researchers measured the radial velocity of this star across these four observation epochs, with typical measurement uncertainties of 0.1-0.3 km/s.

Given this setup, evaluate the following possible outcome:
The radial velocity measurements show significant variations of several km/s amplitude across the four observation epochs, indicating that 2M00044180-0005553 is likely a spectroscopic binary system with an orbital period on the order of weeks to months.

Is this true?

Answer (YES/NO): NO